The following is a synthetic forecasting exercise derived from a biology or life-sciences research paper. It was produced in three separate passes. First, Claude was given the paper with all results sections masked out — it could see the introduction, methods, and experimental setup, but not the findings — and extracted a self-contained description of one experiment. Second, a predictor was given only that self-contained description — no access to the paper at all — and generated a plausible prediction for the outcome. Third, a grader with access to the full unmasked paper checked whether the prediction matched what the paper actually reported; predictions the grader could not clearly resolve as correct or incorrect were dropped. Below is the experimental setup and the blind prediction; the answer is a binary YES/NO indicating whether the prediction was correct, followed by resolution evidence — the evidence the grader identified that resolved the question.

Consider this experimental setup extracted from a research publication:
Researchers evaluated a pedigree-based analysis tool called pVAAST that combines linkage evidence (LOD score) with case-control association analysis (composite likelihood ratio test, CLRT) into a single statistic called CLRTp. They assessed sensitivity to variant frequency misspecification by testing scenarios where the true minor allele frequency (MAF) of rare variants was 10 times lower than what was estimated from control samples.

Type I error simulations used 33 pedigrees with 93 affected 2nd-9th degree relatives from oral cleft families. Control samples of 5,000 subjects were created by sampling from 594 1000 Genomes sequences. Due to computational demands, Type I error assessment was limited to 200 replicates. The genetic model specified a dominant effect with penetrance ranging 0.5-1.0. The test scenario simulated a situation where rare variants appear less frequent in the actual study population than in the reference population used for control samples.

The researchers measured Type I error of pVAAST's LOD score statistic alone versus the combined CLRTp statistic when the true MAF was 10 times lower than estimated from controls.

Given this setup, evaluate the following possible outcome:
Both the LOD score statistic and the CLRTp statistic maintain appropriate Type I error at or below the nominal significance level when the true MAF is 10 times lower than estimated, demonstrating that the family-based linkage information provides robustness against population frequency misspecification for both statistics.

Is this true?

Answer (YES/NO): NO